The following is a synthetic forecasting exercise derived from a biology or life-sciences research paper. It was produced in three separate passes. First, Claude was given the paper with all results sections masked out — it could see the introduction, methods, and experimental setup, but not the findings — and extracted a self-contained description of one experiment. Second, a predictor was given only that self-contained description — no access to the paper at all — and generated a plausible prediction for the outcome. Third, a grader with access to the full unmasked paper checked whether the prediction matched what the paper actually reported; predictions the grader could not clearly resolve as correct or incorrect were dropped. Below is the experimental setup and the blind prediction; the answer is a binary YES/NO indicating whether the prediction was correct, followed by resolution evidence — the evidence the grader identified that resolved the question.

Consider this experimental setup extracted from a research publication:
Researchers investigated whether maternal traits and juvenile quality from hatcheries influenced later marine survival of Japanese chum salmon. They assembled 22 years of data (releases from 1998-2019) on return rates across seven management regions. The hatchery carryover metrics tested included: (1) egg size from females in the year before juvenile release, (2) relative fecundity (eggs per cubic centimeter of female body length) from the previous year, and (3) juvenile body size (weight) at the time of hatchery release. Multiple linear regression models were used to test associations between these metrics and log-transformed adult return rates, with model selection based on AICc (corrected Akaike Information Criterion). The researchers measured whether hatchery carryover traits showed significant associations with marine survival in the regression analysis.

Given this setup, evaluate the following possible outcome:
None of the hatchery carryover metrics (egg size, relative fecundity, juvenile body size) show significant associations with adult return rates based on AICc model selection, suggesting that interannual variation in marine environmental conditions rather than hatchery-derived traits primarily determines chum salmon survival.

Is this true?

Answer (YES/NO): NO